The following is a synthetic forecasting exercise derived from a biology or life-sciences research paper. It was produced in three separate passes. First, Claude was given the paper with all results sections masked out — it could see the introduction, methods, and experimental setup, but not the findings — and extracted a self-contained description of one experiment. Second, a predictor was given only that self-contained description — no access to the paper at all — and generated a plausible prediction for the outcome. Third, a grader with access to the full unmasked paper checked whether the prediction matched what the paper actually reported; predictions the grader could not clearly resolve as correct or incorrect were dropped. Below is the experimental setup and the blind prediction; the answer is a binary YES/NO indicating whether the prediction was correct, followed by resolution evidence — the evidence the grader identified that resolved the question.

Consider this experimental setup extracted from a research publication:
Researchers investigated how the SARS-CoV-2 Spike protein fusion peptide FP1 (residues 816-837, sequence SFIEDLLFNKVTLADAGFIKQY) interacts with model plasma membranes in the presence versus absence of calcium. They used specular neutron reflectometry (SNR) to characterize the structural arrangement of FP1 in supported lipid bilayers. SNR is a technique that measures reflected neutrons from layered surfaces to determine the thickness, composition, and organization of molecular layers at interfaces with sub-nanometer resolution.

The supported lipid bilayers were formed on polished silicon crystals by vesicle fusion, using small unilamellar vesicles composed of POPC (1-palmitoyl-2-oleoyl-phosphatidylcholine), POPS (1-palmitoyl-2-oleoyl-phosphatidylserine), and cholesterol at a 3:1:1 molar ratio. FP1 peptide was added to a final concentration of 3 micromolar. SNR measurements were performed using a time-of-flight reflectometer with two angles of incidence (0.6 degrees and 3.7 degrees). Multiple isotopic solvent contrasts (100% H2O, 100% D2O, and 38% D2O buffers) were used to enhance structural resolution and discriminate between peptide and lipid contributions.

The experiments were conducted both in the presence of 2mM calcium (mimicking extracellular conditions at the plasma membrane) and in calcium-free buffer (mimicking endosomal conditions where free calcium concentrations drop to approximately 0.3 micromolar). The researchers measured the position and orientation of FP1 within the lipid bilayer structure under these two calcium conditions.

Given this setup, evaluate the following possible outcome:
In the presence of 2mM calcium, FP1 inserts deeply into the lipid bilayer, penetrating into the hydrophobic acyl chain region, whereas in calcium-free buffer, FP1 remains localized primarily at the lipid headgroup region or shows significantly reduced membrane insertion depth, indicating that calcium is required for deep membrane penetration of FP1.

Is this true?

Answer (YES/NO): NO